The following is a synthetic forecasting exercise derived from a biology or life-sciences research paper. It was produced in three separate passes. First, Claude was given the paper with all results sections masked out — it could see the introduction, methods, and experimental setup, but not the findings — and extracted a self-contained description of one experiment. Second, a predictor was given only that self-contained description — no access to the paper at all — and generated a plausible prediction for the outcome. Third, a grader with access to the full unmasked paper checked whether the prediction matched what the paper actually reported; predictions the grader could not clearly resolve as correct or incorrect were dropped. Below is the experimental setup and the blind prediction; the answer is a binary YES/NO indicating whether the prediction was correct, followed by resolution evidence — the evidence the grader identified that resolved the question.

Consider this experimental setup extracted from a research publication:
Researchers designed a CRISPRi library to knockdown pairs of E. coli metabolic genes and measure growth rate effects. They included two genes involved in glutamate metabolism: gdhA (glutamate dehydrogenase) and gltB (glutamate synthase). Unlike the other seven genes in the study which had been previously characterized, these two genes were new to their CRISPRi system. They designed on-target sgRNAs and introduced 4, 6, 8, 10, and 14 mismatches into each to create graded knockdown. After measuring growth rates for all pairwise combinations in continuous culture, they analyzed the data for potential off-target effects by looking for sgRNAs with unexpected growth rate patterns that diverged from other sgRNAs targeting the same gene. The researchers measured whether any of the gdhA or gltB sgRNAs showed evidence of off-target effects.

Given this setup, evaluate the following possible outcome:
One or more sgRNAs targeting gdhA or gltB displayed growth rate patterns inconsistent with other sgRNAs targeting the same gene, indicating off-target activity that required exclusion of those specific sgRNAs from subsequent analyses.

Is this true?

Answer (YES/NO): YES